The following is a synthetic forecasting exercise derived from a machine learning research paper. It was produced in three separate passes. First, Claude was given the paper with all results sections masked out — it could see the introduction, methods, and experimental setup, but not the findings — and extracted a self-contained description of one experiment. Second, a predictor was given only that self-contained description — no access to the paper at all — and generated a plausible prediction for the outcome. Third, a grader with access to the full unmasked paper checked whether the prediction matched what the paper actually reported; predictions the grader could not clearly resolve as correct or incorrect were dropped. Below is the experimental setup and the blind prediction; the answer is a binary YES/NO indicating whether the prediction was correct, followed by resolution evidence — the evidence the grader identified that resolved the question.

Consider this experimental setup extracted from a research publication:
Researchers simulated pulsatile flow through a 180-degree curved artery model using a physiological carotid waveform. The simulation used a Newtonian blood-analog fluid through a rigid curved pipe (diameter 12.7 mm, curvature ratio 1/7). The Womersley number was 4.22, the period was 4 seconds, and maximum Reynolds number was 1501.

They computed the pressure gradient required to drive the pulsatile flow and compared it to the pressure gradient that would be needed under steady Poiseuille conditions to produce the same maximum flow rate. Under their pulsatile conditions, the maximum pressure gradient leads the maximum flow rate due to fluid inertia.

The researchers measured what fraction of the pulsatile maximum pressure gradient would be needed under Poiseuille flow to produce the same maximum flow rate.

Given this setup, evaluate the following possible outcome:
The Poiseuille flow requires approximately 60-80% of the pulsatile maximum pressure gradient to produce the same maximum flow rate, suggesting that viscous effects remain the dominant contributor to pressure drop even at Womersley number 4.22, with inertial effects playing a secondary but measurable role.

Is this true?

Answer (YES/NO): NO